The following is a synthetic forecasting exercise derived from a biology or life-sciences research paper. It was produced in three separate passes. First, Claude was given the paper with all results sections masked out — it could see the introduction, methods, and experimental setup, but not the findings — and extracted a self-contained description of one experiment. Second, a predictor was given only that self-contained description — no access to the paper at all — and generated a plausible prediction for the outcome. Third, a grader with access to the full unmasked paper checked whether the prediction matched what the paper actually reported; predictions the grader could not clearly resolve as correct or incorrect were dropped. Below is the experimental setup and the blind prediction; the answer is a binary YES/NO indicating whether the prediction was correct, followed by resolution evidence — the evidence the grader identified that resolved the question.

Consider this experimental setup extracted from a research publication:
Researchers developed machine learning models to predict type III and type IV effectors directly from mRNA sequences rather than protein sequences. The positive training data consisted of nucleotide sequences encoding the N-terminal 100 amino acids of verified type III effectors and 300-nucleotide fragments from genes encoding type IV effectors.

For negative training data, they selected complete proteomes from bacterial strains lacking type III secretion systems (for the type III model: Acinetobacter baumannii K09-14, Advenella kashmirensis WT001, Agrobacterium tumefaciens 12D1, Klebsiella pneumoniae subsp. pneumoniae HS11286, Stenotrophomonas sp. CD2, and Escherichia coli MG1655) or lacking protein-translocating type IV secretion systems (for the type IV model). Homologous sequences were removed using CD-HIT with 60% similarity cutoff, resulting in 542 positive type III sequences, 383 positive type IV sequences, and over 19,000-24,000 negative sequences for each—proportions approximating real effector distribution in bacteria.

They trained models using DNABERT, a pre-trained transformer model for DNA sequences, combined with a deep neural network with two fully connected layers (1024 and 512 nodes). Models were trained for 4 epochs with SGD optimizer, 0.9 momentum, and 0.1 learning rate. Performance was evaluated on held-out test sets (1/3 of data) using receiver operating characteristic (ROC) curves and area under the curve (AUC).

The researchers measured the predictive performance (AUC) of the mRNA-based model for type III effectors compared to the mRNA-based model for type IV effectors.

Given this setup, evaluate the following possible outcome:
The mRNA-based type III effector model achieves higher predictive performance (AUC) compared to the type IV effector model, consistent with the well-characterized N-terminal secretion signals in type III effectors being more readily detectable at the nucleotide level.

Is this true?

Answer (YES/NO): NO